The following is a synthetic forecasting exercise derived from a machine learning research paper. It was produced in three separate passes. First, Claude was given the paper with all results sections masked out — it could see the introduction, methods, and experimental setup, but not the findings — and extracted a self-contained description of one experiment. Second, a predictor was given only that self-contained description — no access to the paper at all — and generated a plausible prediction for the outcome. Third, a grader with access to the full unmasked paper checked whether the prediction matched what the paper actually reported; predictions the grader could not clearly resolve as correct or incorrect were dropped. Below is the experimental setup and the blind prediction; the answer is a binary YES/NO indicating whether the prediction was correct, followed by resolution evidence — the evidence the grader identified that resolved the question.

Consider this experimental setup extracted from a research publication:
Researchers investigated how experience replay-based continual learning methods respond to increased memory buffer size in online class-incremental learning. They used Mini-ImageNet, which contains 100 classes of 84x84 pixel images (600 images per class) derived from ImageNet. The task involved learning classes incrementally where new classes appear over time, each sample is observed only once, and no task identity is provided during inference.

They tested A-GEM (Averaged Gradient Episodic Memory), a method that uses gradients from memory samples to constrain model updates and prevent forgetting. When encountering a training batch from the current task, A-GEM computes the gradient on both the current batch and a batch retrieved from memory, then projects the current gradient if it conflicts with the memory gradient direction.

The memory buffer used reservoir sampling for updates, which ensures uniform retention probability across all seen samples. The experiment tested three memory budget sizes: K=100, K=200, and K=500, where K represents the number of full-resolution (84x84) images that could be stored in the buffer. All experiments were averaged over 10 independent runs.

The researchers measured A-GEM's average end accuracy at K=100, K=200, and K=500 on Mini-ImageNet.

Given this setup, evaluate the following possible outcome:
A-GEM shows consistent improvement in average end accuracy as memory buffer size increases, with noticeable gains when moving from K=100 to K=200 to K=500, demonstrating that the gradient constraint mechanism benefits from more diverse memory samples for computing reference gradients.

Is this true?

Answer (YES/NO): NO